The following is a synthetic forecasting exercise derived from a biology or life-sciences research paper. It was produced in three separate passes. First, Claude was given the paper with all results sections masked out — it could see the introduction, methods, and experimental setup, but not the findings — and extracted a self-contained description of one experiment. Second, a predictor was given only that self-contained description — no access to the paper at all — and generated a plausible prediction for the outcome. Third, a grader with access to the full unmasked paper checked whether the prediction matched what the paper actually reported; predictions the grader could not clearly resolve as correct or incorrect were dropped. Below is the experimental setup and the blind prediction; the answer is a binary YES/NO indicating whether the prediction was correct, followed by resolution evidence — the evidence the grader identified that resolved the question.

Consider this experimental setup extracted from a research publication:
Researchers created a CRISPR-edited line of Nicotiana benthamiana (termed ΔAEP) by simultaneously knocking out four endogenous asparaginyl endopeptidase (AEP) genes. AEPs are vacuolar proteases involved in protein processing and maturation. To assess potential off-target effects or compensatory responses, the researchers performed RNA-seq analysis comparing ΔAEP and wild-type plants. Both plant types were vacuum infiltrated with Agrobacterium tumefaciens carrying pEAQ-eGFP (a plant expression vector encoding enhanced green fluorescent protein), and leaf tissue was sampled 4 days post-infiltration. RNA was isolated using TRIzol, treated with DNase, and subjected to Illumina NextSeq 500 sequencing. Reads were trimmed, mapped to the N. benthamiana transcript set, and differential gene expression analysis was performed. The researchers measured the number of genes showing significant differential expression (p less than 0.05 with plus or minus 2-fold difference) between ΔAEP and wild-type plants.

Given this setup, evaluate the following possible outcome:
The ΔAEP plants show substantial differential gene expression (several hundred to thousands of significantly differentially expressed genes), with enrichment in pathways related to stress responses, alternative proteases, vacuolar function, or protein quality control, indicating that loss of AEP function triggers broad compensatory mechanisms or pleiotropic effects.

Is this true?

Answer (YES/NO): NO